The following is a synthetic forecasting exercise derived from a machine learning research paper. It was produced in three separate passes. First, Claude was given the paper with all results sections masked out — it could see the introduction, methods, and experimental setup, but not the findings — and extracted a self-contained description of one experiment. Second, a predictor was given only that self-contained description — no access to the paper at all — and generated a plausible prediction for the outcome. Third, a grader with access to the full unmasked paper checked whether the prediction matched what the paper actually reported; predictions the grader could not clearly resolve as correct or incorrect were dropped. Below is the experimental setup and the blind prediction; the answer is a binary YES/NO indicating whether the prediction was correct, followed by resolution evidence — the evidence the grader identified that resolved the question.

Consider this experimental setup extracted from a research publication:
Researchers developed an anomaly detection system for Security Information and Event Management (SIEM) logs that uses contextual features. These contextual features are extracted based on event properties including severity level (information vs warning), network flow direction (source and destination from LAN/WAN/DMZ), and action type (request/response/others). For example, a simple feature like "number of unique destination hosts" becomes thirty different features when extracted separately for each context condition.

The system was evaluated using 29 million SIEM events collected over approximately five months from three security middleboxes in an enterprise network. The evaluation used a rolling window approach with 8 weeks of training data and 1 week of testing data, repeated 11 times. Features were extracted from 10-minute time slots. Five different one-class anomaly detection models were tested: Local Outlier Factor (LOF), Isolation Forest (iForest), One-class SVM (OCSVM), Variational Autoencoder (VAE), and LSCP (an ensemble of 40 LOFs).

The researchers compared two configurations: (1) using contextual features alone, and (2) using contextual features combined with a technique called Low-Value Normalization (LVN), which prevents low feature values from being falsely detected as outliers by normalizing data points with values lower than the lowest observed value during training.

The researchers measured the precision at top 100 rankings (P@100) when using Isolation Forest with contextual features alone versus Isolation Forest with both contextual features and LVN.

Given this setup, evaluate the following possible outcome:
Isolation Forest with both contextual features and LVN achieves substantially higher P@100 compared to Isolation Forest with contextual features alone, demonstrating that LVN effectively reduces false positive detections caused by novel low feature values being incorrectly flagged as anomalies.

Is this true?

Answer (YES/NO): YES